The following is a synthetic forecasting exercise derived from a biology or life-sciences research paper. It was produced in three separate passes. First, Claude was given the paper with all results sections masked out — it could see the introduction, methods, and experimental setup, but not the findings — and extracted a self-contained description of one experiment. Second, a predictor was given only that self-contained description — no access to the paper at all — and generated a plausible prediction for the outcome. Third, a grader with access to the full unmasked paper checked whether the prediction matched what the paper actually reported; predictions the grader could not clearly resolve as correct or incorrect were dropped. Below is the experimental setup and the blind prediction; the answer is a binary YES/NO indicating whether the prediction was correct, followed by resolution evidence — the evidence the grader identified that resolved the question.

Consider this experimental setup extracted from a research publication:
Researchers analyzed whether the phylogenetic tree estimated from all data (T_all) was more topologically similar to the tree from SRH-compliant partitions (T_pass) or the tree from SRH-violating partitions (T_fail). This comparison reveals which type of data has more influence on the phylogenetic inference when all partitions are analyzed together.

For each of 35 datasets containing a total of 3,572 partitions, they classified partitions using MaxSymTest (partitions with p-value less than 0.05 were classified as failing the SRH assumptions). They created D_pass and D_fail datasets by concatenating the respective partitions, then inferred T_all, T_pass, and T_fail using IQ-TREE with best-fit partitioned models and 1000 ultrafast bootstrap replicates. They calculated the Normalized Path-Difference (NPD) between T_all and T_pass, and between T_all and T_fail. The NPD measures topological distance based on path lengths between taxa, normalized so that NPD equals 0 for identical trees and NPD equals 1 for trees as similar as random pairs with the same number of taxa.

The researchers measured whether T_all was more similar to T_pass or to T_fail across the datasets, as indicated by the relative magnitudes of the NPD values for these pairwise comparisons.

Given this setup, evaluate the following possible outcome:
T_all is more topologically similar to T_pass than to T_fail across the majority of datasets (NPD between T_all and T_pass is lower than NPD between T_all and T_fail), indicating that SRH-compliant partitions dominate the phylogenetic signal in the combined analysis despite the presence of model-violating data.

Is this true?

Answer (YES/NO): NO